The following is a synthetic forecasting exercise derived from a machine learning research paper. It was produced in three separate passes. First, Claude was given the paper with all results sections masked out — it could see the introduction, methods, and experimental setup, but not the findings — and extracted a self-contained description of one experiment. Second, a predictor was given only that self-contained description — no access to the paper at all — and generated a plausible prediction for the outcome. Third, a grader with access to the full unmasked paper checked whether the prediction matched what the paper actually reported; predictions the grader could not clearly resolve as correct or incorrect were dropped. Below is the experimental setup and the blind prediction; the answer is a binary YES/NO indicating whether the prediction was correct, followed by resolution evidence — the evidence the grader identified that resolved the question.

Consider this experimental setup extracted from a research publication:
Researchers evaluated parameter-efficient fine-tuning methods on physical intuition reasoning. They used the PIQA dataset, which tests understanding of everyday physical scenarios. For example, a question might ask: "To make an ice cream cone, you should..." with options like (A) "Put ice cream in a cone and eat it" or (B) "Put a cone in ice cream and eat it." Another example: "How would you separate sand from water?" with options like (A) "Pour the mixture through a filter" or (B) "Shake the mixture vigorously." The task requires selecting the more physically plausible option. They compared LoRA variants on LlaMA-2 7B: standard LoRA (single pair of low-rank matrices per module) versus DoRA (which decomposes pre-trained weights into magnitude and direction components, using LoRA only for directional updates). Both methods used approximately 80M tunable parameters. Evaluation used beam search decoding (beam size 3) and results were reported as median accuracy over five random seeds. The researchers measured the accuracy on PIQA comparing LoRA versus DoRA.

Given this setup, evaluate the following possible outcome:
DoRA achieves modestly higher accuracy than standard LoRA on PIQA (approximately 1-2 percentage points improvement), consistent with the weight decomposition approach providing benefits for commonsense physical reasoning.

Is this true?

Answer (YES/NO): YES